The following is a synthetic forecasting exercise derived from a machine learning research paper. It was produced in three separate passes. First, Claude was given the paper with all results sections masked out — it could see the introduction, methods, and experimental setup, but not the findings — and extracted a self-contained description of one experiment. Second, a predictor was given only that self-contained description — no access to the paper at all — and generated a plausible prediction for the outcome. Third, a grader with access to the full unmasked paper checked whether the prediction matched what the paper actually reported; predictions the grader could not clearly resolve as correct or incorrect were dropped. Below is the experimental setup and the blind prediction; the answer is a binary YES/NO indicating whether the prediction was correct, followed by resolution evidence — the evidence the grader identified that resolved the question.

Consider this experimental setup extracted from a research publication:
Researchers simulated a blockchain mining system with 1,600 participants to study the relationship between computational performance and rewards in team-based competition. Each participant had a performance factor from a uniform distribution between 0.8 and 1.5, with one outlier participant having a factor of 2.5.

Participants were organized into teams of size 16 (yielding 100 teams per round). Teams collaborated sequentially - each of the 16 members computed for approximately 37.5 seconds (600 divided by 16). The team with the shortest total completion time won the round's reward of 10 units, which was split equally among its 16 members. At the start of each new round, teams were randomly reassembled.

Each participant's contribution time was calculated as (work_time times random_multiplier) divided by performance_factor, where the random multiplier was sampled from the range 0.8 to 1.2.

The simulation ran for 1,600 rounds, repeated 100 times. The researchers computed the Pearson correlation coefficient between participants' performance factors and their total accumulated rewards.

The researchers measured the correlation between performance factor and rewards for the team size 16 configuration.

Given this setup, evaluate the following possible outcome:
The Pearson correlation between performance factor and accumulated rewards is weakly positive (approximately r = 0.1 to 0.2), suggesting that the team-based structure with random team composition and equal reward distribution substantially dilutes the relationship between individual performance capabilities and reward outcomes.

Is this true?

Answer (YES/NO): NO